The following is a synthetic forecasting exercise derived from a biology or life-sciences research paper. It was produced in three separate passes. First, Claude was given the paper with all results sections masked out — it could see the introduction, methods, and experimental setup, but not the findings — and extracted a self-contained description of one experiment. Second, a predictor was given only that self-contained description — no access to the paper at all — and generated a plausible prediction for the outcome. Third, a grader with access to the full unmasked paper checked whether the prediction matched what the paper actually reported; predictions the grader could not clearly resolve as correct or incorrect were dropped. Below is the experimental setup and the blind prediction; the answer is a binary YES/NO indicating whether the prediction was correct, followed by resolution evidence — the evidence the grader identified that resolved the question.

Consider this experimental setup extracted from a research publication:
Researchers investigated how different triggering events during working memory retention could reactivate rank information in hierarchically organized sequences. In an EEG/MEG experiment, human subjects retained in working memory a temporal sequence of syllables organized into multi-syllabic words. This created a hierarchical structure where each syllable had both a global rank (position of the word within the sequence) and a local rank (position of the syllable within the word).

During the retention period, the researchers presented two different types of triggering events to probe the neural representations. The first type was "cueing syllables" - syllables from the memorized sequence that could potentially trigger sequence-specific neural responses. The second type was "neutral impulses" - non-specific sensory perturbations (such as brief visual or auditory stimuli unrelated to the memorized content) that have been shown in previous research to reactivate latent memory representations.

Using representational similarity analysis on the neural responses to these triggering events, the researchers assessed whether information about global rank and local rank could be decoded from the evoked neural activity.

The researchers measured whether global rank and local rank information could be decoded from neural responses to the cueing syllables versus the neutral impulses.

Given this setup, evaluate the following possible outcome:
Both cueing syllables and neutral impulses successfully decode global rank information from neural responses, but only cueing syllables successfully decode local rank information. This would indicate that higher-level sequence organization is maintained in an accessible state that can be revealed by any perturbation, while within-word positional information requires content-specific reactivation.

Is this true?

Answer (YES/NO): YES